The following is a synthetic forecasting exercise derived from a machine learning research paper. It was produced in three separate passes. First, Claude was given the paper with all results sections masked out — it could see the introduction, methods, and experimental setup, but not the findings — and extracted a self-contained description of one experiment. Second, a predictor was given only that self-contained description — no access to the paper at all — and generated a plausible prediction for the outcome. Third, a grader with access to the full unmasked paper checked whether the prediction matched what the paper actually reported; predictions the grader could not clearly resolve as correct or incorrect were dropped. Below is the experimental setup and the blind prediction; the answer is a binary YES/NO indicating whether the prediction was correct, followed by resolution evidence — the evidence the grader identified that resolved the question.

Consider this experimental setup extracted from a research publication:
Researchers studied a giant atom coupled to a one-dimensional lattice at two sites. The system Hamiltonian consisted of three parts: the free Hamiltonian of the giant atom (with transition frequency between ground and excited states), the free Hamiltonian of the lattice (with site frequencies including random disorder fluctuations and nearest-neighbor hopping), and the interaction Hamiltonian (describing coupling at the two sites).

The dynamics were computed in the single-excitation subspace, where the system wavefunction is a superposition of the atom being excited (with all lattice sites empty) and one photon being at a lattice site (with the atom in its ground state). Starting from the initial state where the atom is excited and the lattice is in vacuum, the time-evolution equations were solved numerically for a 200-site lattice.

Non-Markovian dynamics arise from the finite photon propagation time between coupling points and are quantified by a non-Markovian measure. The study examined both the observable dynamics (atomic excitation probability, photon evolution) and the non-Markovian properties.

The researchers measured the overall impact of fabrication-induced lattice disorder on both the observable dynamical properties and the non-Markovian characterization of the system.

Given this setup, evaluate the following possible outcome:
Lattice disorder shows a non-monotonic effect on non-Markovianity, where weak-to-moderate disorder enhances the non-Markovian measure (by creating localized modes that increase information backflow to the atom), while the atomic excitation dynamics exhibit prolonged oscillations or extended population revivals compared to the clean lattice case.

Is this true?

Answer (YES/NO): NO